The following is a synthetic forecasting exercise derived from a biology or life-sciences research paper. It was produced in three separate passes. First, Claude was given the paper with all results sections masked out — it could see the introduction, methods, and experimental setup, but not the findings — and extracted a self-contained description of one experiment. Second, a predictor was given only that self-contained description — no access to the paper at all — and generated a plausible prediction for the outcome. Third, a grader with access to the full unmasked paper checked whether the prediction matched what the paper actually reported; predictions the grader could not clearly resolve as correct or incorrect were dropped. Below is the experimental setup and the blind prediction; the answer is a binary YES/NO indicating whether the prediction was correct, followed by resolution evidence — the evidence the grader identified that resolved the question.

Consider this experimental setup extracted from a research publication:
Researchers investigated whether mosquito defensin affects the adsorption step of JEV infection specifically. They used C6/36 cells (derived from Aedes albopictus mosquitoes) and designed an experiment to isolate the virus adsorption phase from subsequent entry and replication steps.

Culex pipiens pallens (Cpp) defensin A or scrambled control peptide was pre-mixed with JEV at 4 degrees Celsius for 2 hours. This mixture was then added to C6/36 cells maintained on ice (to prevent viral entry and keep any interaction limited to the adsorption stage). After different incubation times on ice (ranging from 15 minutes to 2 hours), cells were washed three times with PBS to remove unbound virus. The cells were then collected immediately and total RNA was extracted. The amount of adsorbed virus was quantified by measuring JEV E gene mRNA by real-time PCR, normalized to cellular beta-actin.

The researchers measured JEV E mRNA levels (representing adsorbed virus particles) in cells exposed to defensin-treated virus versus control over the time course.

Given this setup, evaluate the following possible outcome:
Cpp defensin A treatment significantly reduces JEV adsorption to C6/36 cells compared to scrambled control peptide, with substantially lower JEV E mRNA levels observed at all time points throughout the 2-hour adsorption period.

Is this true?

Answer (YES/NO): NO